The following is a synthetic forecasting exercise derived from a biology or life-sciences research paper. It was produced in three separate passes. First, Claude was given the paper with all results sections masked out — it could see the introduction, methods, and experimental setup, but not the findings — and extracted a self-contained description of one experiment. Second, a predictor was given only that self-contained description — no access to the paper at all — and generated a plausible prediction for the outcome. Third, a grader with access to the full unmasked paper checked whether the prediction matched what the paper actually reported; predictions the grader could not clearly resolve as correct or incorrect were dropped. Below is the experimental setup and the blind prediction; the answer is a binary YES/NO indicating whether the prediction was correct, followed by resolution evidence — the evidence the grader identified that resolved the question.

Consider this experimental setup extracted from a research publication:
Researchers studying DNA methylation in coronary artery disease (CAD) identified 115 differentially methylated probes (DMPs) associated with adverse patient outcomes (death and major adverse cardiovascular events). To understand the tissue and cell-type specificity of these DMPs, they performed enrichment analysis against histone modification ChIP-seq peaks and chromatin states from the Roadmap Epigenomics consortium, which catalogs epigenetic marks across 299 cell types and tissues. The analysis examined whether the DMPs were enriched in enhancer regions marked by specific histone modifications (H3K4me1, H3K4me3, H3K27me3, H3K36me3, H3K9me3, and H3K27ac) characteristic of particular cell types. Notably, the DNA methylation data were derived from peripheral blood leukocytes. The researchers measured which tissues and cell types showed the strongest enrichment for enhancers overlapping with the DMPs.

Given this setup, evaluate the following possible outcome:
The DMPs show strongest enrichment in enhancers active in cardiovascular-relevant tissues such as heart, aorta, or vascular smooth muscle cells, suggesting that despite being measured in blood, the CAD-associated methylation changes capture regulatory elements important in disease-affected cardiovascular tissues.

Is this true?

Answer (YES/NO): NO